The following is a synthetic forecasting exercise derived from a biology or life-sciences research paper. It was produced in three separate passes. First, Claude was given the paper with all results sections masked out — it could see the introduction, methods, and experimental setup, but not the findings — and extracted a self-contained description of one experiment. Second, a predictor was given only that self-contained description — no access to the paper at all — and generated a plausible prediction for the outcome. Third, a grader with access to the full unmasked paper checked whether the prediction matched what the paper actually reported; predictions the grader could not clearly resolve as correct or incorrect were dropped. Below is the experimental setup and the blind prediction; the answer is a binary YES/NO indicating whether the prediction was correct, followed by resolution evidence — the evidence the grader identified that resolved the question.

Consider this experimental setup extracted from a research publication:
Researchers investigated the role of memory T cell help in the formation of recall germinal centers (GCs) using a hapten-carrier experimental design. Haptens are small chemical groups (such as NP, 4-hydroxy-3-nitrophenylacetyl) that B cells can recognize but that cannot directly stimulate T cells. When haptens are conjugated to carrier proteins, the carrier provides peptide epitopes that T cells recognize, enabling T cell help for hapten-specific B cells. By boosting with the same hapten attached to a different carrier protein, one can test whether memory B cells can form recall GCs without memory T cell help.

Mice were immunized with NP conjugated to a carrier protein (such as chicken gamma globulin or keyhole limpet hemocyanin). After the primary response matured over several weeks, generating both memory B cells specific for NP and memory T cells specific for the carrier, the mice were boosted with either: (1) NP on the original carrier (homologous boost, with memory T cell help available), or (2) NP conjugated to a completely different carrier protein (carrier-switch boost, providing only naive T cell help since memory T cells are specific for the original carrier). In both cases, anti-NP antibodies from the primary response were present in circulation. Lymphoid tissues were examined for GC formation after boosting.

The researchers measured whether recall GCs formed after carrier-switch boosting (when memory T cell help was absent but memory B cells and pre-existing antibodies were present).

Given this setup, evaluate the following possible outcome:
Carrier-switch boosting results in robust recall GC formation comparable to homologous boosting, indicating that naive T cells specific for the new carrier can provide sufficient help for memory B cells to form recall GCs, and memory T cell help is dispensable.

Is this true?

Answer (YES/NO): NO